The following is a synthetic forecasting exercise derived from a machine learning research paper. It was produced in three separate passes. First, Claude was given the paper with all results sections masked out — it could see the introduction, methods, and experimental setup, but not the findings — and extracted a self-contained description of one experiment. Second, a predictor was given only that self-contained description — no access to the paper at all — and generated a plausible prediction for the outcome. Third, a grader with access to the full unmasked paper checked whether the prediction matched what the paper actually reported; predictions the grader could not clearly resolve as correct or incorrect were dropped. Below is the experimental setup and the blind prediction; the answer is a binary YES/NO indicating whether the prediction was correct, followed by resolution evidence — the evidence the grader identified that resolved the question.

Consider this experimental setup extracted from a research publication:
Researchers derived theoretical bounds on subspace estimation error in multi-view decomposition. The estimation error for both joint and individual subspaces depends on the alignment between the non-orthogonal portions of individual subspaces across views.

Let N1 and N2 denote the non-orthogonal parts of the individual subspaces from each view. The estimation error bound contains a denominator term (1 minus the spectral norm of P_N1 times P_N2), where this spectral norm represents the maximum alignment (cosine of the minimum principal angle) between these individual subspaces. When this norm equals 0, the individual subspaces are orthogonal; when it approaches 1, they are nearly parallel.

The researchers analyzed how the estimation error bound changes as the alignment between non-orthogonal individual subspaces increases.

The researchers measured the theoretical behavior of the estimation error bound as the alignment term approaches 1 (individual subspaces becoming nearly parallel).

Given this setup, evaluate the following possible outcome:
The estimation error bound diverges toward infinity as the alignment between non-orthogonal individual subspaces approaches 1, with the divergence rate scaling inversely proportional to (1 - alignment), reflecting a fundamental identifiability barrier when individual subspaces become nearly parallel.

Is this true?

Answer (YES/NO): YES